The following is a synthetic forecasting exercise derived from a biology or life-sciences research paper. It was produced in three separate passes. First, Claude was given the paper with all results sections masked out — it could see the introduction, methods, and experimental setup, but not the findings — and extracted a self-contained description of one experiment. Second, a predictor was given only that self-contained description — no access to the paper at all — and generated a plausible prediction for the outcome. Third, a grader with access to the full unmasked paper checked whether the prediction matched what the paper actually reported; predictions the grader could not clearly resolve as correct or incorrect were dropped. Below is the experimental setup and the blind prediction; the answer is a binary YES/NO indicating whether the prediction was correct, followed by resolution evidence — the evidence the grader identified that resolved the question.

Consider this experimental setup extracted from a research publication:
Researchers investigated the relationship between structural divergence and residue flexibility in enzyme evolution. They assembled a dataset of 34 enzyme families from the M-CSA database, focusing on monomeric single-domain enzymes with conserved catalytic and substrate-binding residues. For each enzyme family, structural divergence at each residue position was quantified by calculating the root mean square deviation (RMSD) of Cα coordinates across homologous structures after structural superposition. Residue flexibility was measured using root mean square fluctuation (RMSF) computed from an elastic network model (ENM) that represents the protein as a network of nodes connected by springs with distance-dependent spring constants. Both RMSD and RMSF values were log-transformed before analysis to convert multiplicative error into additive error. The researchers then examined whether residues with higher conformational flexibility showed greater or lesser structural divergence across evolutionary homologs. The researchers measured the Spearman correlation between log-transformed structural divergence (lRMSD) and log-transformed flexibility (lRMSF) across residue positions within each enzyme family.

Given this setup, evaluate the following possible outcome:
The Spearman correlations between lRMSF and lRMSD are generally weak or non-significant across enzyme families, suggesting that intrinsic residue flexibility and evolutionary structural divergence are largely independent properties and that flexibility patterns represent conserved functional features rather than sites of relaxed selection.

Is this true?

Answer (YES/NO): NO